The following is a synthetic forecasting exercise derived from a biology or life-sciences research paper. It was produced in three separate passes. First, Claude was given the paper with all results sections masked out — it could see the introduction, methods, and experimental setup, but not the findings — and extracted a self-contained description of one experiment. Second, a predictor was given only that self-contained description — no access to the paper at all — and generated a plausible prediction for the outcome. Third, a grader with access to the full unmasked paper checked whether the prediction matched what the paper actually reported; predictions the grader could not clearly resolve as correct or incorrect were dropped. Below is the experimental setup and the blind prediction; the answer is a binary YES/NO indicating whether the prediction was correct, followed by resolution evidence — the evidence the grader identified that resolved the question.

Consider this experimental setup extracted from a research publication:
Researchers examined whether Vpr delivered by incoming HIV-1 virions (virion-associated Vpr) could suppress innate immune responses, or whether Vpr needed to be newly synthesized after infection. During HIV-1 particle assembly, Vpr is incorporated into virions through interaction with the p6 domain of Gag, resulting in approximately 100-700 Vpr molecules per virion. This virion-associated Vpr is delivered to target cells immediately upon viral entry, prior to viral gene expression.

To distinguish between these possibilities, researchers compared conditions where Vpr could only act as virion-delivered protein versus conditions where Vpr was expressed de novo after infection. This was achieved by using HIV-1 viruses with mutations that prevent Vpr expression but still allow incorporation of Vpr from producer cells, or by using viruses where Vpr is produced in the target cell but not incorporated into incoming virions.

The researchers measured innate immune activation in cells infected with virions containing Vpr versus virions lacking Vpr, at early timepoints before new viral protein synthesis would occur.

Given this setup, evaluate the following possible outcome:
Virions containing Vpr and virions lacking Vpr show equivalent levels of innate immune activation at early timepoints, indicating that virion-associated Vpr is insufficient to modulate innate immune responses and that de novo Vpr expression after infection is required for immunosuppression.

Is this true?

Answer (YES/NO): NO